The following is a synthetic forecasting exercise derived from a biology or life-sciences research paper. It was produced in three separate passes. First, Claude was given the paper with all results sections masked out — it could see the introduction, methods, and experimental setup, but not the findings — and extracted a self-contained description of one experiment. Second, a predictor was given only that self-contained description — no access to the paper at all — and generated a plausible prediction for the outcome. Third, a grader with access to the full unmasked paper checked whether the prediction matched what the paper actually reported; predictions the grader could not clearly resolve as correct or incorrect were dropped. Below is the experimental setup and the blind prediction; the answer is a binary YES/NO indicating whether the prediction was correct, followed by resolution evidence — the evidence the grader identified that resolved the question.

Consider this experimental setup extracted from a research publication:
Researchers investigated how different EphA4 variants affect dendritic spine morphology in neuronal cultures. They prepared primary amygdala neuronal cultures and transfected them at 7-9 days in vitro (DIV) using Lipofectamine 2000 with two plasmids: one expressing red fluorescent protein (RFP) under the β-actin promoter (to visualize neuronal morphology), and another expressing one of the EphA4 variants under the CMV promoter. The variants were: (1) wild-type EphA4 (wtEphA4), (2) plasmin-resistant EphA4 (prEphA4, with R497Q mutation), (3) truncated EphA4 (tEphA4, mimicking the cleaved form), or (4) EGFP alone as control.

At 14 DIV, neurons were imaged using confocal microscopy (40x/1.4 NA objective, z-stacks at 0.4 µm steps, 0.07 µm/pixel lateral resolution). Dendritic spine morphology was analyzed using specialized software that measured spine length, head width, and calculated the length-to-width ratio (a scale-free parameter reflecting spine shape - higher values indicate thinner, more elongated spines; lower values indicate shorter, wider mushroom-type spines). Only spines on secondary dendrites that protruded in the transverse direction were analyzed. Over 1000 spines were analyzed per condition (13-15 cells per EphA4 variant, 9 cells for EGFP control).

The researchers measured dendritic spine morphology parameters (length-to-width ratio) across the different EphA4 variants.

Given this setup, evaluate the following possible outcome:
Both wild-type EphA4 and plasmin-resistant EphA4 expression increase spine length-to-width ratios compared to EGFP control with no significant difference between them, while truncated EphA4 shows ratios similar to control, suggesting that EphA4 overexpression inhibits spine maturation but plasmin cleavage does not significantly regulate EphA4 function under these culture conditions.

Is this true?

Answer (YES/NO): NO